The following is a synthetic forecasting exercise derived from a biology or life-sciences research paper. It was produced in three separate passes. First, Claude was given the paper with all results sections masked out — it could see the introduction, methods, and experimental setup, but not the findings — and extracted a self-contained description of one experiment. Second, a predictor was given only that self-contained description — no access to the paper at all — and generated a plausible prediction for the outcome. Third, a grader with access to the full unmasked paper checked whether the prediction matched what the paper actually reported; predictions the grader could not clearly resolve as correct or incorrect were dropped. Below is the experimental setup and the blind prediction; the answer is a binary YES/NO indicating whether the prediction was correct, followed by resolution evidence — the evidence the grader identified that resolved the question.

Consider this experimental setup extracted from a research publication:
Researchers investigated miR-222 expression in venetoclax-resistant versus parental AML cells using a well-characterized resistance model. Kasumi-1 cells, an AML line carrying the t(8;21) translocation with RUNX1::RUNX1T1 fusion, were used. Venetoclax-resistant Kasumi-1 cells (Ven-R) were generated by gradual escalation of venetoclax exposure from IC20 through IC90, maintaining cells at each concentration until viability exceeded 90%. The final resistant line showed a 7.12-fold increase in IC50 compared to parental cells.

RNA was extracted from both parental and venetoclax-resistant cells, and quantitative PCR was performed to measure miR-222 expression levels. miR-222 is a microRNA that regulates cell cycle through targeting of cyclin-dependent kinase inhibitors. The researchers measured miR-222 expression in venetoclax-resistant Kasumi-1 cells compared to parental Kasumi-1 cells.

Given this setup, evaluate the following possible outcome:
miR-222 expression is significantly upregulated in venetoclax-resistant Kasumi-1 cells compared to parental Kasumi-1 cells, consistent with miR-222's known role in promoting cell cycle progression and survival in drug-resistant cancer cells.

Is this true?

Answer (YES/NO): YES